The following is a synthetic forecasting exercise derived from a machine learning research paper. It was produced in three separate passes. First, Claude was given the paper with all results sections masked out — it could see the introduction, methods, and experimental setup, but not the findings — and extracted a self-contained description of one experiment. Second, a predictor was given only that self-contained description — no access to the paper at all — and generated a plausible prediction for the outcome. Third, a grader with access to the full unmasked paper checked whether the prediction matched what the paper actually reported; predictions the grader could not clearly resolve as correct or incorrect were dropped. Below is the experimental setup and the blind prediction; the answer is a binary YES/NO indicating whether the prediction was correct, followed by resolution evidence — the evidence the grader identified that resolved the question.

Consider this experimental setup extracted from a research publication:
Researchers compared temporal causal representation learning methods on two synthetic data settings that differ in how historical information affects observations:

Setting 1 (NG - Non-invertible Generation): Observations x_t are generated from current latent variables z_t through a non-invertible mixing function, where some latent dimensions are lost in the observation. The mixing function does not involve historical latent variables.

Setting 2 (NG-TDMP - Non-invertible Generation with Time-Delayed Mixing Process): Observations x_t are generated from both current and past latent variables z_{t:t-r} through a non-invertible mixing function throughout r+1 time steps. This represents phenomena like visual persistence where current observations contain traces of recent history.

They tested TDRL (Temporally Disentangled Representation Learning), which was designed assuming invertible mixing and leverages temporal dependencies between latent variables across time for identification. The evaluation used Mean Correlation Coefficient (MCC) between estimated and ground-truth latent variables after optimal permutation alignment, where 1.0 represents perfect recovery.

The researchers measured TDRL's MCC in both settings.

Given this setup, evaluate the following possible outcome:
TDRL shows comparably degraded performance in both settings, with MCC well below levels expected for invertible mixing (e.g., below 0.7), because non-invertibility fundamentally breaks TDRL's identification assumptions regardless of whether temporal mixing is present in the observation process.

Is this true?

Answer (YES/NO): NO